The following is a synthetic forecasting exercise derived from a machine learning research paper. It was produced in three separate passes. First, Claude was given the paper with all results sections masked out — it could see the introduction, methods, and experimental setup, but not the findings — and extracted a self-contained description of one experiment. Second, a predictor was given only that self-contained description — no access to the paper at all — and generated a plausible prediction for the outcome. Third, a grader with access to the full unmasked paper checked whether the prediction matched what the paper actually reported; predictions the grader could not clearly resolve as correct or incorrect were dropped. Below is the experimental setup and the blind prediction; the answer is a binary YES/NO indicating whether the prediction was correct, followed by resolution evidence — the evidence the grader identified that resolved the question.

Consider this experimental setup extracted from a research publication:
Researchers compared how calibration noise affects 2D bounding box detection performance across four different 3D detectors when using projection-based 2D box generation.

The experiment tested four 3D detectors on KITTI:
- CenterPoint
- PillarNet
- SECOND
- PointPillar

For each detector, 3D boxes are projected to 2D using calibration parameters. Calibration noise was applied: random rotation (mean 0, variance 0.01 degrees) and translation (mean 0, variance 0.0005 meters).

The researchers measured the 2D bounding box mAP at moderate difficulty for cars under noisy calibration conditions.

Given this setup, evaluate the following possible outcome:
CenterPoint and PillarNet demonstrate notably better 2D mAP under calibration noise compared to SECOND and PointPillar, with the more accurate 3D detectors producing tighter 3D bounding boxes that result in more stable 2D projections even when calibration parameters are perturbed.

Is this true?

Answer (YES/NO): NO